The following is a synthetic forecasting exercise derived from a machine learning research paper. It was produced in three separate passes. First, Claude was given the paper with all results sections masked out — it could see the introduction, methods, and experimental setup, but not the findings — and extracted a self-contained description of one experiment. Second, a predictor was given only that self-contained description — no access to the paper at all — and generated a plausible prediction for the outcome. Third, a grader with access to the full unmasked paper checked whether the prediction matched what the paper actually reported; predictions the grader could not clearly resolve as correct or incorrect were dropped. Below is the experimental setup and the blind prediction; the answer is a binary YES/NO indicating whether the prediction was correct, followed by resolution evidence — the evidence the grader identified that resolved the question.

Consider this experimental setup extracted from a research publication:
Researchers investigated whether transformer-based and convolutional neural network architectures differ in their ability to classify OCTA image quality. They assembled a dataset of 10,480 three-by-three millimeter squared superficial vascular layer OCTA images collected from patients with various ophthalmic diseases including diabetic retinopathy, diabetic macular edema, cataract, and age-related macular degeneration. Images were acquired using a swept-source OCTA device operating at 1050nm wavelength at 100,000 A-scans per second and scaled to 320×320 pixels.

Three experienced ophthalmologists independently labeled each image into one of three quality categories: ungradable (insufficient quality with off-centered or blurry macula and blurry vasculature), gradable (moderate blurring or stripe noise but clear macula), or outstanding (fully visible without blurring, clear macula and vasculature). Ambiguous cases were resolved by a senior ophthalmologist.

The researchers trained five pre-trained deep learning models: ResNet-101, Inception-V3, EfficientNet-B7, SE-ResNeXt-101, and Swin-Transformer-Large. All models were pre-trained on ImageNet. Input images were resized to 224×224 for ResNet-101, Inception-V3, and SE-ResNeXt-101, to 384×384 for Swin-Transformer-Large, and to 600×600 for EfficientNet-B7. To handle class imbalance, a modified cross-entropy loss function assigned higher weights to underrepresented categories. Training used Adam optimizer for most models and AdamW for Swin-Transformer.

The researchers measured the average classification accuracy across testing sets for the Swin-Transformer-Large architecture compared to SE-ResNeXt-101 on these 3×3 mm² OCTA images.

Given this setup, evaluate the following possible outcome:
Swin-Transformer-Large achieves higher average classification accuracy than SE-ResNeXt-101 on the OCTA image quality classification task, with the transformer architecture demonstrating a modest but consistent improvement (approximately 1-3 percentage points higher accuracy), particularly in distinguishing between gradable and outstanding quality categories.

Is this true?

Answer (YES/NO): NO